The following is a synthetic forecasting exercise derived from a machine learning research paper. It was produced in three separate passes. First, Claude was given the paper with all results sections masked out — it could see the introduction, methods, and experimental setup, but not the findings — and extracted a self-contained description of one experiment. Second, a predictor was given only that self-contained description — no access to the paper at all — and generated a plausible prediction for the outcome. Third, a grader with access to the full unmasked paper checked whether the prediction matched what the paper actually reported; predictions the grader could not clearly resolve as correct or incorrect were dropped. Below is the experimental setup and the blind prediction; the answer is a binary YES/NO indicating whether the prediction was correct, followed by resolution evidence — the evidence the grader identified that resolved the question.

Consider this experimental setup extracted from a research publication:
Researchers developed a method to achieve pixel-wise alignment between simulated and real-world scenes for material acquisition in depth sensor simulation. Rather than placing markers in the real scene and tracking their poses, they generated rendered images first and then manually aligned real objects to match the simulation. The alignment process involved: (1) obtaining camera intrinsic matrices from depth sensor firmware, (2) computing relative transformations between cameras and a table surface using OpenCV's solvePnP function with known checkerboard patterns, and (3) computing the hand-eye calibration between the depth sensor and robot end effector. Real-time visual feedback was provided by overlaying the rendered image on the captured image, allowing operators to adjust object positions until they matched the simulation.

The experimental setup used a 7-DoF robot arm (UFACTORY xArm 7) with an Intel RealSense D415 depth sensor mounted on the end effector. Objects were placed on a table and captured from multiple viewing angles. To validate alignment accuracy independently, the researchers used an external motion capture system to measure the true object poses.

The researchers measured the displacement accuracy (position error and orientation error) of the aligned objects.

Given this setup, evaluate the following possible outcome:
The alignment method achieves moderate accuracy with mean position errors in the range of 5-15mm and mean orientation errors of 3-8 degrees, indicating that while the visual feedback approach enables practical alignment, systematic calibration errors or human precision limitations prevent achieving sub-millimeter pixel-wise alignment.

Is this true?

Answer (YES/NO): NO